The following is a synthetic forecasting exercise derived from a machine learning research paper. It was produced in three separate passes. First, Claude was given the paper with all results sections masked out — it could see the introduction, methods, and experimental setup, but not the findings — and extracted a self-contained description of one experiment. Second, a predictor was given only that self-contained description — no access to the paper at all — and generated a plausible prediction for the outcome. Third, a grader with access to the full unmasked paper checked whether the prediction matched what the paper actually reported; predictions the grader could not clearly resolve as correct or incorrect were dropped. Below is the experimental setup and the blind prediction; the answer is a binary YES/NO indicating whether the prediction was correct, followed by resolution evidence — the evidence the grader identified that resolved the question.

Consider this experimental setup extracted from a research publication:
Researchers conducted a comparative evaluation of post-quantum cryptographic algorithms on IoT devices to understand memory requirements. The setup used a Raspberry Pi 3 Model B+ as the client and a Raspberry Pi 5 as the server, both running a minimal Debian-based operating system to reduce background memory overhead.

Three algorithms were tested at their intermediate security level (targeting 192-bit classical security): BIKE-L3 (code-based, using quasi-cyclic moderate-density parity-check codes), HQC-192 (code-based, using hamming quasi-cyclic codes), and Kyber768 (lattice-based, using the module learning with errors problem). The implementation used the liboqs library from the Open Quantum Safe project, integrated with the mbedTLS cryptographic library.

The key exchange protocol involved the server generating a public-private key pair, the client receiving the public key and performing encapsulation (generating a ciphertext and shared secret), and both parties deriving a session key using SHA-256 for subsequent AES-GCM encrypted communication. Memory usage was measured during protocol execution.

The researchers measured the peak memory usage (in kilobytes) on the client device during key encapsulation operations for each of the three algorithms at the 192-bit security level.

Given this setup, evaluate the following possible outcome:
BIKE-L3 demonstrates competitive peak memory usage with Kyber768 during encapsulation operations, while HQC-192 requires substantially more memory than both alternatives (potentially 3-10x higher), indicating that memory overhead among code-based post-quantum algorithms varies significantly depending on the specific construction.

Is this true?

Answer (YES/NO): NO